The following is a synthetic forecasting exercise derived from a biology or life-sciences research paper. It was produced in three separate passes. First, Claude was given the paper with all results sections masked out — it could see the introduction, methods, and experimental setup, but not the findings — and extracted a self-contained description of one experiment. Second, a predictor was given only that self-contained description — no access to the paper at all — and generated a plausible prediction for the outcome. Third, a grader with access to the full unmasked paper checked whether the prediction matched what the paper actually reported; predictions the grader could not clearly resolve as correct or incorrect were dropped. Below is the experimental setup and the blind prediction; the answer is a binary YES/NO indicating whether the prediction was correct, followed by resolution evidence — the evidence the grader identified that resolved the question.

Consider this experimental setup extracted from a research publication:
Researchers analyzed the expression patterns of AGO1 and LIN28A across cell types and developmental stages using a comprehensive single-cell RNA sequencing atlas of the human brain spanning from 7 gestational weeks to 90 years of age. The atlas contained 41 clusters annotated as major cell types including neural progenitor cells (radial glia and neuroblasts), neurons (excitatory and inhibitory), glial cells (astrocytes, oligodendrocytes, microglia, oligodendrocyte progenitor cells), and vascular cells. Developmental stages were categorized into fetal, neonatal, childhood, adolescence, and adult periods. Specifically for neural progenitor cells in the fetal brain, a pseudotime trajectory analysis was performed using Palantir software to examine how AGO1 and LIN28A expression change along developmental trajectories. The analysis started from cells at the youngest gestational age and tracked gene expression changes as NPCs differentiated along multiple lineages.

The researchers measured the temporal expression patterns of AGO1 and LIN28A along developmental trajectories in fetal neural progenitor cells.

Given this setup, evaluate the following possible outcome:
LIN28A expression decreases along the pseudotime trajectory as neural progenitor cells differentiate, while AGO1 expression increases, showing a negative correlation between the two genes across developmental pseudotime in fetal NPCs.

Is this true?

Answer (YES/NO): YES